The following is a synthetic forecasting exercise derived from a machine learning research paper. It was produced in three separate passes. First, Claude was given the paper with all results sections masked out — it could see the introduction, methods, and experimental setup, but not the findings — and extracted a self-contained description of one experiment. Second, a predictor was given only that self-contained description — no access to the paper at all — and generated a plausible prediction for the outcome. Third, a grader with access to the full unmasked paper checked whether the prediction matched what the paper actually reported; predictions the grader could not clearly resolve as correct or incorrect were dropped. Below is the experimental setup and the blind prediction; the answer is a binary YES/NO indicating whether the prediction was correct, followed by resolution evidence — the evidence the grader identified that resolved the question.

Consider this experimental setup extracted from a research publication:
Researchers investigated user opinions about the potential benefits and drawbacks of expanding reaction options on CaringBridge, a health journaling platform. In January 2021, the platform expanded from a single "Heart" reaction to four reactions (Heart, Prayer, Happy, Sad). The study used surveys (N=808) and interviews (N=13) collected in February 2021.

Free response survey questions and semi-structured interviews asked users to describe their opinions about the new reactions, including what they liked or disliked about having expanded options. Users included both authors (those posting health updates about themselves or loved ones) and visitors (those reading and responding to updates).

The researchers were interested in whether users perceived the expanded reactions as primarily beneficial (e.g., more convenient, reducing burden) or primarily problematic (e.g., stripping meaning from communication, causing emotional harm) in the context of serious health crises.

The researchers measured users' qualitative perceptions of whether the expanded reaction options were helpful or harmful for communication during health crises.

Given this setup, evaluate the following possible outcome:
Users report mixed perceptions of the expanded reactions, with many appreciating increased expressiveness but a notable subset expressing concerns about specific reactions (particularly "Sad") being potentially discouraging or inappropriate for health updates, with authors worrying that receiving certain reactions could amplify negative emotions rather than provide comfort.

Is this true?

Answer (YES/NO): YES